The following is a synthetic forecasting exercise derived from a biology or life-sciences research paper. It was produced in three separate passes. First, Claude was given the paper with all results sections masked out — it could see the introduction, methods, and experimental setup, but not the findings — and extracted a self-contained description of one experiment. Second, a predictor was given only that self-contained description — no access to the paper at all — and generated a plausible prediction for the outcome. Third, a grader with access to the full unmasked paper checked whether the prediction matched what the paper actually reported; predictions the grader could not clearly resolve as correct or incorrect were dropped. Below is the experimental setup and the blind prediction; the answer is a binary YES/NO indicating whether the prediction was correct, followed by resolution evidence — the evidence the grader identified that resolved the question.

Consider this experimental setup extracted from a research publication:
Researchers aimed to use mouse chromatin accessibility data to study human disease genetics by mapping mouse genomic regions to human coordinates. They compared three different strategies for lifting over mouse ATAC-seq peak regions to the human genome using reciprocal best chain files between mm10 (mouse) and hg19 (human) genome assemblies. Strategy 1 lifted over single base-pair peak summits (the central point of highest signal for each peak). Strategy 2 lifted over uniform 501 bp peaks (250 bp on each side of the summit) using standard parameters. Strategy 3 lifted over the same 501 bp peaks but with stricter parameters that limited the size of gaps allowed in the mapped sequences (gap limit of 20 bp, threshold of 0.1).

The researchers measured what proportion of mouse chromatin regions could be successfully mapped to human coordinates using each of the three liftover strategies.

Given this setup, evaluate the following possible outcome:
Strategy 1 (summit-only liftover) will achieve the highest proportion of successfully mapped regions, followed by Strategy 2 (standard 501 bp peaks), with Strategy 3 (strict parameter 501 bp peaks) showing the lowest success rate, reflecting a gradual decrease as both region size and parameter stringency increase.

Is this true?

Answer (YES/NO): NO